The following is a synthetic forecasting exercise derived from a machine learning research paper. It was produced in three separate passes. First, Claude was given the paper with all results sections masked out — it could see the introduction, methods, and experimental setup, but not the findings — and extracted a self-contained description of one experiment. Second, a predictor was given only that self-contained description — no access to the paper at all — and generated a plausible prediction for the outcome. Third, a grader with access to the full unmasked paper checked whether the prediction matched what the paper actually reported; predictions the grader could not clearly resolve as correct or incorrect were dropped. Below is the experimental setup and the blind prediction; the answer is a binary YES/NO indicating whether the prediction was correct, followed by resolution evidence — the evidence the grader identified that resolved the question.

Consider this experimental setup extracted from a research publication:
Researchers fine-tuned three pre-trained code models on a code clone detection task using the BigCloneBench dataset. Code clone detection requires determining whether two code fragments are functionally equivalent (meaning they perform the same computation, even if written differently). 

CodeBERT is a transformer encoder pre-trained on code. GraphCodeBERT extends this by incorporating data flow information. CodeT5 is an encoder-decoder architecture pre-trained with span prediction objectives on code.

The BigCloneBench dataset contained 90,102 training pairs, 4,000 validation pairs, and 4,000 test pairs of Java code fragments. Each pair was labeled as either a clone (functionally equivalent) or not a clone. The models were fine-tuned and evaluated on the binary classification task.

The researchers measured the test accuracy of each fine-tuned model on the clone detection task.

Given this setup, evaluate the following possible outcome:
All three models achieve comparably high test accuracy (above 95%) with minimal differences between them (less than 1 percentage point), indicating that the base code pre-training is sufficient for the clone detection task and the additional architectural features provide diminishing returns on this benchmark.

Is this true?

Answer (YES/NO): YES